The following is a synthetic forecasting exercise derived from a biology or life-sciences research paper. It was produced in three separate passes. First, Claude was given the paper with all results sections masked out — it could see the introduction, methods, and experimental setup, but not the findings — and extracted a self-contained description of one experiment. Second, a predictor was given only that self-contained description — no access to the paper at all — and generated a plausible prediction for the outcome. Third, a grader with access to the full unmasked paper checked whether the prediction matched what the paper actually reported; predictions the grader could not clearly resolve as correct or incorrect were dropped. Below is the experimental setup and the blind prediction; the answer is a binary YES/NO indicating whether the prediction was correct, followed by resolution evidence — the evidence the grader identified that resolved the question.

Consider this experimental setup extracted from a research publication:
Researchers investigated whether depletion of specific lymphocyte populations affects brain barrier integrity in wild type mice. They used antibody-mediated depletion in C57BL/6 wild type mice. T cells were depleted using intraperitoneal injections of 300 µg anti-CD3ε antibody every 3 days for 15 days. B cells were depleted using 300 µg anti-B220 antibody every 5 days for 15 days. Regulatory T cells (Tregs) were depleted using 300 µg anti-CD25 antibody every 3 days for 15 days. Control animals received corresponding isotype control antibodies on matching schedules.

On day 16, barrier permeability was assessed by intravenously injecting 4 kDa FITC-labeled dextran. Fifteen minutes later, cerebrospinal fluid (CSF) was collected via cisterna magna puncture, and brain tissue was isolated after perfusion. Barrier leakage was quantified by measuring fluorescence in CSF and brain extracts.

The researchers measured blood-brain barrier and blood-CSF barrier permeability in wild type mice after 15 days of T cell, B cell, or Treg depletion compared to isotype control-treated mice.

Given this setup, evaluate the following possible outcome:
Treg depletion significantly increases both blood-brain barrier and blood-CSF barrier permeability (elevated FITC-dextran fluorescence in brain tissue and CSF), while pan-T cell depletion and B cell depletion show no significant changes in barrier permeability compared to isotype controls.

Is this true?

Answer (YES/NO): NO